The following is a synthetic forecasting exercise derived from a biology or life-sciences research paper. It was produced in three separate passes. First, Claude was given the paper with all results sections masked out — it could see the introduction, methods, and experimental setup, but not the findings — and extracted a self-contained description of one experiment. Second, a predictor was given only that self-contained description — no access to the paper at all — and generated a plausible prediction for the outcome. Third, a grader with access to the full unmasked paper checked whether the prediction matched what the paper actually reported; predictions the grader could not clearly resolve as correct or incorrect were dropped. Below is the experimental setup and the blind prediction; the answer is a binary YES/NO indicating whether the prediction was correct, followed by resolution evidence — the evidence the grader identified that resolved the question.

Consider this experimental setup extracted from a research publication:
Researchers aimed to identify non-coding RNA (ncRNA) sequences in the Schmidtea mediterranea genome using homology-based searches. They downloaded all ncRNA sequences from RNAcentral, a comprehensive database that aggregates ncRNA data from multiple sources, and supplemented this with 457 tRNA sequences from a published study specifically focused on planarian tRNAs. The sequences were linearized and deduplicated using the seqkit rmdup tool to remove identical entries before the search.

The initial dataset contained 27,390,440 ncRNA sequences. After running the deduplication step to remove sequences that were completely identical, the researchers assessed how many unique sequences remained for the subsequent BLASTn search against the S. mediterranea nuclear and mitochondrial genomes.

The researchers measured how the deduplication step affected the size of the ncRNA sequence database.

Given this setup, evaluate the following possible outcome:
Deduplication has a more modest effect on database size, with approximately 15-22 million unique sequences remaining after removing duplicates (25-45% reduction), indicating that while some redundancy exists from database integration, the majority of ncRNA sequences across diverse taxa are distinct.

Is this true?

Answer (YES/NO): NO